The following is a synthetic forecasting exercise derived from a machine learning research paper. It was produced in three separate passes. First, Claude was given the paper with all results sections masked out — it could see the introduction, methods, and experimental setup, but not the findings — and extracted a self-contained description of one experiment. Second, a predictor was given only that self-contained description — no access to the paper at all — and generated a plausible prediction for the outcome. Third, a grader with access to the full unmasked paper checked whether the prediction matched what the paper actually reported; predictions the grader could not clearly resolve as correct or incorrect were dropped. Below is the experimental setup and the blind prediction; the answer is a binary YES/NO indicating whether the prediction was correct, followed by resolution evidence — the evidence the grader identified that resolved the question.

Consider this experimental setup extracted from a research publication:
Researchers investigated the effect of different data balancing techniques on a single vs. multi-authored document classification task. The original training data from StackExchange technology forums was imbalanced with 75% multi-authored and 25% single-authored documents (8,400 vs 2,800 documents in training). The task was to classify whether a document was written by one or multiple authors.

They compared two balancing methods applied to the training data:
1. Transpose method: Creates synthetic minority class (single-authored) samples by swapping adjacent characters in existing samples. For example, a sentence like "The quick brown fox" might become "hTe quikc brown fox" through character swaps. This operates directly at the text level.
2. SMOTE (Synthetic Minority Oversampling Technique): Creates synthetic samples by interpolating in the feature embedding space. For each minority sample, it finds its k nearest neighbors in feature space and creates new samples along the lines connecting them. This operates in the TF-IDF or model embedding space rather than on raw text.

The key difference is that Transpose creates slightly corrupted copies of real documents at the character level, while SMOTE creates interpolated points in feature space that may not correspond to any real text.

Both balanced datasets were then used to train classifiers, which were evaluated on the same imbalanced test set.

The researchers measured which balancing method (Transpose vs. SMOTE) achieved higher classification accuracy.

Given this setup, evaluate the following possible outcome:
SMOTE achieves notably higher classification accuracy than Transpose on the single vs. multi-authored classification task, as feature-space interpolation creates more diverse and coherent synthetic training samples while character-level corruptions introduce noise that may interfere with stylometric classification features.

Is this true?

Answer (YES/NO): NO